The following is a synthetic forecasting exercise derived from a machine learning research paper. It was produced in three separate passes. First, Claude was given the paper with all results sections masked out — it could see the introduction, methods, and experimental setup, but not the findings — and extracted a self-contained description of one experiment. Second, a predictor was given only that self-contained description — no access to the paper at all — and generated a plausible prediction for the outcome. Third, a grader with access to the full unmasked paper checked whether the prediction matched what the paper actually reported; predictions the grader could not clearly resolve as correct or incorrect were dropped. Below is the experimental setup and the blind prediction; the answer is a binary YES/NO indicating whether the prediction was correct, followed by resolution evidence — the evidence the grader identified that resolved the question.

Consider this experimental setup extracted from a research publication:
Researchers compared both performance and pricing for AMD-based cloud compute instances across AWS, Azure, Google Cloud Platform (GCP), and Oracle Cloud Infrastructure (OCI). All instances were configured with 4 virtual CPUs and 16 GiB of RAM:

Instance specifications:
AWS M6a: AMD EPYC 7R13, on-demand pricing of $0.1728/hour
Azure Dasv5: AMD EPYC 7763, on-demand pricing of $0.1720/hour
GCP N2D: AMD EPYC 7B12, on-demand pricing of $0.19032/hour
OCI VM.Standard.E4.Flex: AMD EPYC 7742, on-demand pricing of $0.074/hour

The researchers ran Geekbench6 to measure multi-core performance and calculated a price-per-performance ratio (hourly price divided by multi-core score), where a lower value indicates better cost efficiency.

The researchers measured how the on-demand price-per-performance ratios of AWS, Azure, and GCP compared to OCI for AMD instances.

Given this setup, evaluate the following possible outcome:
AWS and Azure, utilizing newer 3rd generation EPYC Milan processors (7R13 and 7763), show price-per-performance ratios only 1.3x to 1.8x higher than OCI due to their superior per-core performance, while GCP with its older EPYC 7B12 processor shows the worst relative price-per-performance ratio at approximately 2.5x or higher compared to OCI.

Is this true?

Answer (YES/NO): NO